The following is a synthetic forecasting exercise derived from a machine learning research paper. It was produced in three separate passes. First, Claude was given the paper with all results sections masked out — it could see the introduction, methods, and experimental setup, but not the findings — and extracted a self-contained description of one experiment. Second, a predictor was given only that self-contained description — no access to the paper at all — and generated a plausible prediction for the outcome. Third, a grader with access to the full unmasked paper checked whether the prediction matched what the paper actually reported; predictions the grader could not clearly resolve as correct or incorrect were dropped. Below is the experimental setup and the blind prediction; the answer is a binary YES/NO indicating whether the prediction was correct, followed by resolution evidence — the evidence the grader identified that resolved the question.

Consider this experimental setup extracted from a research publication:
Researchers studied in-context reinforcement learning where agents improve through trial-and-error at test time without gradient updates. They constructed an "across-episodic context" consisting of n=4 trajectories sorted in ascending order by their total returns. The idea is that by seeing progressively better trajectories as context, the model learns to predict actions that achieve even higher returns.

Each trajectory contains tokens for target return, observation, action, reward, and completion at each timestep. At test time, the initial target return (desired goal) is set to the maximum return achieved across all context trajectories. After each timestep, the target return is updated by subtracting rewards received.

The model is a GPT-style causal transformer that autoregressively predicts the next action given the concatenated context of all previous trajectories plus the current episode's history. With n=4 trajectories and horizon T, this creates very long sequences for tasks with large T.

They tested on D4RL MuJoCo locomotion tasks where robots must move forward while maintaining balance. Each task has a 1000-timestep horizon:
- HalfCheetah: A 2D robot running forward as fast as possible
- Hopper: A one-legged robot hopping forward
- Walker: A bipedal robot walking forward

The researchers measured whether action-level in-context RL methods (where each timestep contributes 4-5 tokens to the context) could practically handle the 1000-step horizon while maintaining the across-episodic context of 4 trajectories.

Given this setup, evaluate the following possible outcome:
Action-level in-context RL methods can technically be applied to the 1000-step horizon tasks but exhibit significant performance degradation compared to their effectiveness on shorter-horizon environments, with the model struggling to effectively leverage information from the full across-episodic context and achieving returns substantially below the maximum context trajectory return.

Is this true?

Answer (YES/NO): NO